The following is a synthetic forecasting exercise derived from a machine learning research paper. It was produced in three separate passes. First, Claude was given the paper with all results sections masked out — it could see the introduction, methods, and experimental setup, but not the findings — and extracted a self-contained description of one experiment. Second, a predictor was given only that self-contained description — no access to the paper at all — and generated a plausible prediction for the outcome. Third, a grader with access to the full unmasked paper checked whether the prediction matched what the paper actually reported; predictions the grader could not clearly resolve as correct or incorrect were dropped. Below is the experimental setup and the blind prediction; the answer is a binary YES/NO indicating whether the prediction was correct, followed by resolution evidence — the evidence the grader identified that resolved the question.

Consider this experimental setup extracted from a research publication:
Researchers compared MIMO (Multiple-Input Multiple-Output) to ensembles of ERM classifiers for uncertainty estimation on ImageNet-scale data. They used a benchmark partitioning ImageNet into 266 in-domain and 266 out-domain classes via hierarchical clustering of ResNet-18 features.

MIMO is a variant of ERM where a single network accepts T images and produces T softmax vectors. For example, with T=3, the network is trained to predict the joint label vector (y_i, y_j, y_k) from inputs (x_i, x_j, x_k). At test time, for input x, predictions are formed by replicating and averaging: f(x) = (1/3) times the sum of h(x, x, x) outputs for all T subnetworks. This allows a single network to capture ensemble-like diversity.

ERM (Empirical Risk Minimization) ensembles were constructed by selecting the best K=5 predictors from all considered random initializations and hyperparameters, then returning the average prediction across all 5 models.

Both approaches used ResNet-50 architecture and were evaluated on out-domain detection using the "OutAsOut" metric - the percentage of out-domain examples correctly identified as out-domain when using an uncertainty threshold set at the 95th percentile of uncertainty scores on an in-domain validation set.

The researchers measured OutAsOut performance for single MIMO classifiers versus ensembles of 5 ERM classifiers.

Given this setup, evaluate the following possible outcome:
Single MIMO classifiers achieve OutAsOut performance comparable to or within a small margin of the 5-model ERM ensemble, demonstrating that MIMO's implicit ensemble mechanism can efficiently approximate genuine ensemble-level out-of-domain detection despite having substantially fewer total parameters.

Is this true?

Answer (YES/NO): NO